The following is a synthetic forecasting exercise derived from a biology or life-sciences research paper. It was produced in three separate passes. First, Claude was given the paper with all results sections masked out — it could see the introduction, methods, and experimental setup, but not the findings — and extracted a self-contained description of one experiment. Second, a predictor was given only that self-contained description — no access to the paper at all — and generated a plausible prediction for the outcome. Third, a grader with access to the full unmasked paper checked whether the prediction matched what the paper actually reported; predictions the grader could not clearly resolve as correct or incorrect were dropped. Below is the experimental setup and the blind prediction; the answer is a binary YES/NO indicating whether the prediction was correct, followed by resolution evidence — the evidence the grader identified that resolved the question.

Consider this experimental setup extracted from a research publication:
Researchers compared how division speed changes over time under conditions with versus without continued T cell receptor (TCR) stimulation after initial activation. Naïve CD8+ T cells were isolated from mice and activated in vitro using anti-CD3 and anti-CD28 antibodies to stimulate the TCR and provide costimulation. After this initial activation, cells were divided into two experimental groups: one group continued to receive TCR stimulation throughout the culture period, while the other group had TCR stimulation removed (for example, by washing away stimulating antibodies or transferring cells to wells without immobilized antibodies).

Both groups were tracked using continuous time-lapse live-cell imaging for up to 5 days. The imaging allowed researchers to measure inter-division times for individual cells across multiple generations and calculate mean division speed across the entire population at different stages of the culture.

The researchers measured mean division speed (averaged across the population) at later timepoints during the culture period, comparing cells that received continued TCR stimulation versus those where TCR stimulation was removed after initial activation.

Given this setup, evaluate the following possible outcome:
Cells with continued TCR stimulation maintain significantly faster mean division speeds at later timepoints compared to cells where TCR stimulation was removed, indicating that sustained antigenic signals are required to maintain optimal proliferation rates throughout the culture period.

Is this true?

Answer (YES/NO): YES